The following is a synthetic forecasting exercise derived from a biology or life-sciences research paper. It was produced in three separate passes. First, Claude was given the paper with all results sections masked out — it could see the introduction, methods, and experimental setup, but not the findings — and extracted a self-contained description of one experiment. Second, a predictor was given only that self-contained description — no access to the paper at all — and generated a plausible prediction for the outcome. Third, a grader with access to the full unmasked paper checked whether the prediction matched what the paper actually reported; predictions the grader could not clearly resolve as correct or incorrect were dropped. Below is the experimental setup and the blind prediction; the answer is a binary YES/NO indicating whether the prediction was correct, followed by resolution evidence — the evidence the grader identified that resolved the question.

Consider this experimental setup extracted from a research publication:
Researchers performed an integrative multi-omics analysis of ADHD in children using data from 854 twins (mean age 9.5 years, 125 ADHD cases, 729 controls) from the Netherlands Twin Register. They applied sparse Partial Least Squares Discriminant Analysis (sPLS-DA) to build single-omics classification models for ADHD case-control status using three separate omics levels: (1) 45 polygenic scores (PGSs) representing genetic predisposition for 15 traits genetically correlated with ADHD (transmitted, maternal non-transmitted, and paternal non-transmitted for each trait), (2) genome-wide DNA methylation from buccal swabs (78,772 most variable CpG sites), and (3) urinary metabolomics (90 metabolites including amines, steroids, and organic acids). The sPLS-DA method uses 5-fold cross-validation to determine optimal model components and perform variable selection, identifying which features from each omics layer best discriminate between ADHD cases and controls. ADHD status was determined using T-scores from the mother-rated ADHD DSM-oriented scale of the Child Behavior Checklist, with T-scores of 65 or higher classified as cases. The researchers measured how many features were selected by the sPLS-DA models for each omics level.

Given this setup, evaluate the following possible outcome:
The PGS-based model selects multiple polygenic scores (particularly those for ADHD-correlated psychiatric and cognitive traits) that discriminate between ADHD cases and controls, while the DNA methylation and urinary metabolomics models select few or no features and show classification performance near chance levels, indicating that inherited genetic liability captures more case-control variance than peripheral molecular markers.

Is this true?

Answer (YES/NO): NO